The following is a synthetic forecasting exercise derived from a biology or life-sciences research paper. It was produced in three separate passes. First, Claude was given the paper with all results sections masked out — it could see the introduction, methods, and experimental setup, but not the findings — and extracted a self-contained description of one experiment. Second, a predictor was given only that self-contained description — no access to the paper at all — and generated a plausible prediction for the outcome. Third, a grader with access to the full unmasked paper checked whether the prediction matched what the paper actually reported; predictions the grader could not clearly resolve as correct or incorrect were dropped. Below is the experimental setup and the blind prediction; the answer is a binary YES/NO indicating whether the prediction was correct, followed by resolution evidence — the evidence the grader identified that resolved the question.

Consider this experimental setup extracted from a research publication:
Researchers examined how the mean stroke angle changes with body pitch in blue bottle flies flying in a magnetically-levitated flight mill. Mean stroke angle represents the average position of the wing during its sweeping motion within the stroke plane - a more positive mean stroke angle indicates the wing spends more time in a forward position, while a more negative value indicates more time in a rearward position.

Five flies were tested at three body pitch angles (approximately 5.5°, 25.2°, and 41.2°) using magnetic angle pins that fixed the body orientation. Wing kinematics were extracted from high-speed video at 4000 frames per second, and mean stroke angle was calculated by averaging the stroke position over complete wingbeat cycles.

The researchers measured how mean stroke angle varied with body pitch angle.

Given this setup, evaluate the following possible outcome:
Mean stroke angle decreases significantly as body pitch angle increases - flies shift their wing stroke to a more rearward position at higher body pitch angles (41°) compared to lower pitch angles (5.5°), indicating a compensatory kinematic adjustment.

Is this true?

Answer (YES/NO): NO